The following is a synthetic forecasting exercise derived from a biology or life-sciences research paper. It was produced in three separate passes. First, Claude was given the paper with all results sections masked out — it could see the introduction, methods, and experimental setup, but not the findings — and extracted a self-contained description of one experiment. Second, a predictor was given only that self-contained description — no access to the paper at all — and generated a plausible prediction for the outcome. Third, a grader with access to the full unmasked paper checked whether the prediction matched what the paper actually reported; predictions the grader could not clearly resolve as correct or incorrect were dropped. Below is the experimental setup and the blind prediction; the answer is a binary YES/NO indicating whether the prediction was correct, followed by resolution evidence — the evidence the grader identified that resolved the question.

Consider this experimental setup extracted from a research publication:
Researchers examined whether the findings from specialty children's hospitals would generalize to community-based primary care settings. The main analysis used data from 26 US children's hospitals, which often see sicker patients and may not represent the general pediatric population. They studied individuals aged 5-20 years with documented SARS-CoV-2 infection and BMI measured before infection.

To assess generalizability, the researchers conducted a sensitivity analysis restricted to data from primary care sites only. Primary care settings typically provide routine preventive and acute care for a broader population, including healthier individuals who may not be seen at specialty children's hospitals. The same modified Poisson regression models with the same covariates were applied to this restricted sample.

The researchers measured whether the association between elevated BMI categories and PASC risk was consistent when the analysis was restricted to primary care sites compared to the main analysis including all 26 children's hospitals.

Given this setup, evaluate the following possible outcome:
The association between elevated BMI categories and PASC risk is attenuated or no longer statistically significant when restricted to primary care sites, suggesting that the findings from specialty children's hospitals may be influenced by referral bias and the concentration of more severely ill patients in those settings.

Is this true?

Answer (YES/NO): NO